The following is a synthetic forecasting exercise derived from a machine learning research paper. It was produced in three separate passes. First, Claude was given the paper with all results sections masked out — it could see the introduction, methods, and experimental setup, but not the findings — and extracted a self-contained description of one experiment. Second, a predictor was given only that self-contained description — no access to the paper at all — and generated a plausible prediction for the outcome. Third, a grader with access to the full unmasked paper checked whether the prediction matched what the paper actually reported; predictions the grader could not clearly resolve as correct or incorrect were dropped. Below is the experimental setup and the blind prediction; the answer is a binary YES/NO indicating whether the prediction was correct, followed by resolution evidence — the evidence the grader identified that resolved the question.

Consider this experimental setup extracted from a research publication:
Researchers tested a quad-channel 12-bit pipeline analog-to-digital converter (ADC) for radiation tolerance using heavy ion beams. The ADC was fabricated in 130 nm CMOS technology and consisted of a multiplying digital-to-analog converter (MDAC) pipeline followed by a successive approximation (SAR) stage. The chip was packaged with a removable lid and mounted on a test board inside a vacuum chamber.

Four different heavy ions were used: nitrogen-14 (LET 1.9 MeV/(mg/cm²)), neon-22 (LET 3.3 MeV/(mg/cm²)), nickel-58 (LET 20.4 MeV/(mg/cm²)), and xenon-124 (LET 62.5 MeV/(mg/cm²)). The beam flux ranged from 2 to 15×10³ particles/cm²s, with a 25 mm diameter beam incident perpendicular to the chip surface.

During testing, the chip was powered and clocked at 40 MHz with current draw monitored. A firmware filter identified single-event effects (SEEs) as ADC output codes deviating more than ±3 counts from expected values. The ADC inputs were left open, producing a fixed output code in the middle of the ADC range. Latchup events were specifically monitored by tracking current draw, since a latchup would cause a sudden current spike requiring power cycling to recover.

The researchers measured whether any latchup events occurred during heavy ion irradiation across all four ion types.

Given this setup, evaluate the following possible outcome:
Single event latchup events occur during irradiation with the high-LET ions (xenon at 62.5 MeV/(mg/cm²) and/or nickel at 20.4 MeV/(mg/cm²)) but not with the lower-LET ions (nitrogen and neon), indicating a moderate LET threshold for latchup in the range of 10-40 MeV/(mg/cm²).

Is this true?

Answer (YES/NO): NO